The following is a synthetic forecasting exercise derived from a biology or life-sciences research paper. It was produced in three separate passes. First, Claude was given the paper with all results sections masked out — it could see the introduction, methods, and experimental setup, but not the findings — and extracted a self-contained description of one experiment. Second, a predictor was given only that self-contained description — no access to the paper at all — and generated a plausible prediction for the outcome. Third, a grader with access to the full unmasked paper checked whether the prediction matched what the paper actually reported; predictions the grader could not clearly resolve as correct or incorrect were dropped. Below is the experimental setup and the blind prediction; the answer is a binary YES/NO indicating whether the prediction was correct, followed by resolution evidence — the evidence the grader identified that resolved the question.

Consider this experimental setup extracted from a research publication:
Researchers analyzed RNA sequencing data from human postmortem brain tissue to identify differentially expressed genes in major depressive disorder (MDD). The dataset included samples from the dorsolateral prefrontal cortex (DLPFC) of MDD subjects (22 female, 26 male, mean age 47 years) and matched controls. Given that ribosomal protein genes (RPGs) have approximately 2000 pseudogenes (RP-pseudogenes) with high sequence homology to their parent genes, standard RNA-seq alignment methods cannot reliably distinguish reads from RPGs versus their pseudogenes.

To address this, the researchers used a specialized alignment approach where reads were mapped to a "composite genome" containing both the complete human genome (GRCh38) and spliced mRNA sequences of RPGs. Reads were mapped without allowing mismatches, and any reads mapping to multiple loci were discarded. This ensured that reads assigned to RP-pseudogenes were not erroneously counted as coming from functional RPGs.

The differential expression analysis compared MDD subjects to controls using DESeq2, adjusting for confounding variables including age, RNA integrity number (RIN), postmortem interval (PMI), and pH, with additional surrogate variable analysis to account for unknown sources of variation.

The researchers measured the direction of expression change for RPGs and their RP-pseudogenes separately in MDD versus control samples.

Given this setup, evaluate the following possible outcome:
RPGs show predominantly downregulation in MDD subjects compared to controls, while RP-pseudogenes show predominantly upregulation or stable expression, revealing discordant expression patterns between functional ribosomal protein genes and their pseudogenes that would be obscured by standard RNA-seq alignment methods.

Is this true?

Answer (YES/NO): YES